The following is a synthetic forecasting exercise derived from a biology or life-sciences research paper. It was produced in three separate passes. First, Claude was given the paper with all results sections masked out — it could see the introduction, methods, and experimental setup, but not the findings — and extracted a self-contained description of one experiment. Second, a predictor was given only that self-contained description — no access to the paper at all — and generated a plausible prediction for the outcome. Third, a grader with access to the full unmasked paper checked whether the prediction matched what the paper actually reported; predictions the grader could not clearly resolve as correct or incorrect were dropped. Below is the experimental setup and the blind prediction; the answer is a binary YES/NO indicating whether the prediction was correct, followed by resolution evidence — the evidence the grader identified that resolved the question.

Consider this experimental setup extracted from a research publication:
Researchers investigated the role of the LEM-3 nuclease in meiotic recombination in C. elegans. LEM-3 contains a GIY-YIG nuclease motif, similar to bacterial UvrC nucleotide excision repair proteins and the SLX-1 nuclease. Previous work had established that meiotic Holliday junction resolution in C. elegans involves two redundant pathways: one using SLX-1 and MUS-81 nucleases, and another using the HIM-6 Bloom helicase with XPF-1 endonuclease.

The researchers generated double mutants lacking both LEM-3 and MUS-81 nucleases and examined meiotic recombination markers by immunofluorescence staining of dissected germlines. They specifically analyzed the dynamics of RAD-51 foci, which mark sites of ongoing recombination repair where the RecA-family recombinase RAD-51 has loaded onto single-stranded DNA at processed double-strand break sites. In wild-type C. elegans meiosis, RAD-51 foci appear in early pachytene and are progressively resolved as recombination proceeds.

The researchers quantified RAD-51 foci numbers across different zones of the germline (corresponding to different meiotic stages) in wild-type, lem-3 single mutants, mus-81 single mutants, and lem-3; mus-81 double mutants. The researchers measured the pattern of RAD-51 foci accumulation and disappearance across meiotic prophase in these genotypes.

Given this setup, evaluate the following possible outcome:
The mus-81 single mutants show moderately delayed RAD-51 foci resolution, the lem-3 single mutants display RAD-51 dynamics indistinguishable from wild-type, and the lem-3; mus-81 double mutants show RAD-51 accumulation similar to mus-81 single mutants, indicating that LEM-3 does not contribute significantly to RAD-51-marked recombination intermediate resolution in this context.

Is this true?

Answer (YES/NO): NO